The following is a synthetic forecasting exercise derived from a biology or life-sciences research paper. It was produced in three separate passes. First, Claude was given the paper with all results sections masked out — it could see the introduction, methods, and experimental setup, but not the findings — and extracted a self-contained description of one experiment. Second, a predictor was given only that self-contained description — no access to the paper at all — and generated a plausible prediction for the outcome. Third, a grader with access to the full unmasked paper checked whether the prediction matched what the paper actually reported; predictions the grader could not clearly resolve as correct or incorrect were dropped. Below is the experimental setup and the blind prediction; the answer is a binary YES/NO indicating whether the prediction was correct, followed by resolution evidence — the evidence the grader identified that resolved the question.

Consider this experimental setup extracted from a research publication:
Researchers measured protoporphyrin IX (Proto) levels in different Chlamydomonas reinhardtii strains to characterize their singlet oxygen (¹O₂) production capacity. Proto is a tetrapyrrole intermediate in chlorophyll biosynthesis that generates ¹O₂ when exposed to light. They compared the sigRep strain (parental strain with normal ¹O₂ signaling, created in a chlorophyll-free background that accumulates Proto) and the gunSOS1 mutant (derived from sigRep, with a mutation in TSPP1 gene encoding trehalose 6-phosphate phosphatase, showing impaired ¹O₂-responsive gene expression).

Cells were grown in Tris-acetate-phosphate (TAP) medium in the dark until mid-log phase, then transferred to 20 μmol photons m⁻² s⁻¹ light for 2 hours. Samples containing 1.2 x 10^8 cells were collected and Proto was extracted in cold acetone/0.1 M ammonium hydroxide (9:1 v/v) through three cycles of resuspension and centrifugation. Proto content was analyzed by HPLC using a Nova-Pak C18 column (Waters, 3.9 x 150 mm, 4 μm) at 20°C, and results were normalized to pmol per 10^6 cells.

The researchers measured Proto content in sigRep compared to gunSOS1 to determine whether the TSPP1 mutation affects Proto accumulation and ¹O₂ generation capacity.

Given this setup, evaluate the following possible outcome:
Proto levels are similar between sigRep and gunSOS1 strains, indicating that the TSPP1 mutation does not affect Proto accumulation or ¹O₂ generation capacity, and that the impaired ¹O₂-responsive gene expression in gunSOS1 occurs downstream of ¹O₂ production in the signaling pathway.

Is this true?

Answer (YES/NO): YES